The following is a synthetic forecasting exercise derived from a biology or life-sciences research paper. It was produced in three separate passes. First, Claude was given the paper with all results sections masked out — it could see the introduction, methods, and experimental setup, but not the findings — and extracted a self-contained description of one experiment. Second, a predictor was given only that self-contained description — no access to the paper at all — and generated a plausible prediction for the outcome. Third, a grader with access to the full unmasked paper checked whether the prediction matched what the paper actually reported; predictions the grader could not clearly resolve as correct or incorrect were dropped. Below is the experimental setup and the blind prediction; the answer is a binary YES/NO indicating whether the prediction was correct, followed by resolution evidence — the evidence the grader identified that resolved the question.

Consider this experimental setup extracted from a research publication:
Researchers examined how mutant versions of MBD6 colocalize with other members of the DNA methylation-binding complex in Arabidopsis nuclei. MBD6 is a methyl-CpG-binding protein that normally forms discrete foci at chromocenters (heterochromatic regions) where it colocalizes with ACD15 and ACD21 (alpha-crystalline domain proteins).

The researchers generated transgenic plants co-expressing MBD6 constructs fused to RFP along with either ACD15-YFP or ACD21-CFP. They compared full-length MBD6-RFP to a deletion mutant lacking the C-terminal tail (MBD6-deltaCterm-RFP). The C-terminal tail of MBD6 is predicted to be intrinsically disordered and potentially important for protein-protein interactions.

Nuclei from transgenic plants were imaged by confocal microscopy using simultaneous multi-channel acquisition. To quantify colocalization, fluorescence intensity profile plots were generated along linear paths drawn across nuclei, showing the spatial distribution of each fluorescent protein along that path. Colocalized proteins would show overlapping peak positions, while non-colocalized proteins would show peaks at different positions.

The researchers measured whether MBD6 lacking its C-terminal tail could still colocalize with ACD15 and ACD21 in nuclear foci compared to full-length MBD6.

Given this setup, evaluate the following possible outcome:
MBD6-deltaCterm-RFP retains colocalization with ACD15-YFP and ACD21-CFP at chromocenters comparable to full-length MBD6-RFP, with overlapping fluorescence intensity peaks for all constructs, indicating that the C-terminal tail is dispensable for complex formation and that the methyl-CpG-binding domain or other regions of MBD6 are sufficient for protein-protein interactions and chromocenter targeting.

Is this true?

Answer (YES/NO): NO